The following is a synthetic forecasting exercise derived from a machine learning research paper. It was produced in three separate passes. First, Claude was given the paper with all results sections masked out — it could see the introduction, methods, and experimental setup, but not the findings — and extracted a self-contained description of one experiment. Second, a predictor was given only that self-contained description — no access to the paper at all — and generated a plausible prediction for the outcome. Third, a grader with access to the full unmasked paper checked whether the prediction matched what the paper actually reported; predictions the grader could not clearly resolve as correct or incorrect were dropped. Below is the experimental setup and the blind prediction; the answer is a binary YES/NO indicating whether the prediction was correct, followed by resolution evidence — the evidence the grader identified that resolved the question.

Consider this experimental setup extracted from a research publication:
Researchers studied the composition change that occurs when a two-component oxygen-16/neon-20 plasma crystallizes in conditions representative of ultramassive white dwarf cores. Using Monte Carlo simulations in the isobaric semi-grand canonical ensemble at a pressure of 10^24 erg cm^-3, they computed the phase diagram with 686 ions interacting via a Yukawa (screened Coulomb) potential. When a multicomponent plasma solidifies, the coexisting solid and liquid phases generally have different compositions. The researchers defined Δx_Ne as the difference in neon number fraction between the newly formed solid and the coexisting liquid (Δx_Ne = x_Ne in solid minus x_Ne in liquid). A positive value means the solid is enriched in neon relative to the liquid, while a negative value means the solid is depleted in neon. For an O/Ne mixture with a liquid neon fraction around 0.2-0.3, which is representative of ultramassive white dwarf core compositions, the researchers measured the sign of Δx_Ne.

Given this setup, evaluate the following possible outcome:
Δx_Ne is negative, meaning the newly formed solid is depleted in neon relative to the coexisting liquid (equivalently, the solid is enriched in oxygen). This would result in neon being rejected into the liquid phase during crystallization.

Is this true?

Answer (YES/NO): NO